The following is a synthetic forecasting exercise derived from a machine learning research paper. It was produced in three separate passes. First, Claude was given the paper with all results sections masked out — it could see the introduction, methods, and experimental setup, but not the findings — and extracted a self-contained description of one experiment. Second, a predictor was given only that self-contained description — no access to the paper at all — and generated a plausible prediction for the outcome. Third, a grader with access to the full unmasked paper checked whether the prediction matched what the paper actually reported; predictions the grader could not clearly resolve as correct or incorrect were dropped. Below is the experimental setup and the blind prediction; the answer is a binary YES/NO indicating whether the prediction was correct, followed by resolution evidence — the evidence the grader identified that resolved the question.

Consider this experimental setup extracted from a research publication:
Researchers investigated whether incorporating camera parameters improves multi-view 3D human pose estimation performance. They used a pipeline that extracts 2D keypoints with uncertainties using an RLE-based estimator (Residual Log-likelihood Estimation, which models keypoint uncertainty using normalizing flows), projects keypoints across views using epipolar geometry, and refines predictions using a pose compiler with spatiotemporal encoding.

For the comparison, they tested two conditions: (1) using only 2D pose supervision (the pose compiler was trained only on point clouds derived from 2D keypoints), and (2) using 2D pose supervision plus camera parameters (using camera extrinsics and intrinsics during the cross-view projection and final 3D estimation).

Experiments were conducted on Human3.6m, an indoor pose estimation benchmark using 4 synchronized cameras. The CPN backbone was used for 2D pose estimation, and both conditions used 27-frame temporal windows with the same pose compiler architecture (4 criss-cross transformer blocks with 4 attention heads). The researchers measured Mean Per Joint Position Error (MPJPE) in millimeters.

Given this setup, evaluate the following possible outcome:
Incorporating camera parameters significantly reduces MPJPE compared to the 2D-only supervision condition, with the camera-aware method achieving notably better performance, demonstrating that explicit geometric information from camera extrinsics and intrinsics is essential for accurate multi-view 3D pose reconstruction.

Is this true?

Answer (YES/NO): NO